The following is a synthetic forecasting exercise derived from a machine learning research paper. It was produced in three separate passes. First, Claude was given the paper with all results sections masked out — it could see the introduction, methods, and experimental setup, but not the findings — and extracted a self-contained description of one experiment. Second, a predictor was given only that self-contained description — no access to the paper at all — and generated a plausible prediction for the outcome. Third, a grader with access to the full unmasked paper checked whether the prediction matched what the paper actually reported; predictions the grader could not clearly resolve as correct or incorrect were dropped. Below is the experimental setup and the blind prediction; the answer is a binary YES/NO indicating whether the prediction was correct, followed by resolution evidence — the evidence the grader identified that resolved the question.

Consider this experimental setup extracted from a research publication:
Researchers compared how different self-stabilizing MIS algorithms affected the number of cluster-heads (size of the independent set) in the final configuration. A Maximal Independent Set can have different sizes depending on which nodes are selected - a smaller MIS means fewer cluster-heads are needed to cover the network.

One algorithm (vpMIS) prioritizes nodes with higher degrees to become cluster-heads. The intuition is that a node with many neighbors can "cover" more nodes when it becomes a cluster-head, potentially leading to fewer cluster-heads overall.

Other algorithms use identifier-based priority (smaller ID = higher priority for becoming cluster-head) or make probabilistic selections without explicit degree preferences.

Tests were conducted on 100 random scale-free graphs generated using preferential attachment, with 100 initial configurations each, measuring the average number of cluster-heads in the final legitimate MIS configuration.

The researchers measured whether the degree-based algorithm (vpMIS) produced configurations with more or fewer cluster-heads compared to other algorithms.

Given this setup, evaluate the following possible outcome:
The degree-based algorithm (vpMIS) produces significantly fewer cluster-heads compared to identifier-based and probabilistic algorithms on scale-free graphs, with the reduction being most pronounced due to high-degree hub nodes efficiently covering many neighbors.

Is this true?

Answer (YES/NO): YES